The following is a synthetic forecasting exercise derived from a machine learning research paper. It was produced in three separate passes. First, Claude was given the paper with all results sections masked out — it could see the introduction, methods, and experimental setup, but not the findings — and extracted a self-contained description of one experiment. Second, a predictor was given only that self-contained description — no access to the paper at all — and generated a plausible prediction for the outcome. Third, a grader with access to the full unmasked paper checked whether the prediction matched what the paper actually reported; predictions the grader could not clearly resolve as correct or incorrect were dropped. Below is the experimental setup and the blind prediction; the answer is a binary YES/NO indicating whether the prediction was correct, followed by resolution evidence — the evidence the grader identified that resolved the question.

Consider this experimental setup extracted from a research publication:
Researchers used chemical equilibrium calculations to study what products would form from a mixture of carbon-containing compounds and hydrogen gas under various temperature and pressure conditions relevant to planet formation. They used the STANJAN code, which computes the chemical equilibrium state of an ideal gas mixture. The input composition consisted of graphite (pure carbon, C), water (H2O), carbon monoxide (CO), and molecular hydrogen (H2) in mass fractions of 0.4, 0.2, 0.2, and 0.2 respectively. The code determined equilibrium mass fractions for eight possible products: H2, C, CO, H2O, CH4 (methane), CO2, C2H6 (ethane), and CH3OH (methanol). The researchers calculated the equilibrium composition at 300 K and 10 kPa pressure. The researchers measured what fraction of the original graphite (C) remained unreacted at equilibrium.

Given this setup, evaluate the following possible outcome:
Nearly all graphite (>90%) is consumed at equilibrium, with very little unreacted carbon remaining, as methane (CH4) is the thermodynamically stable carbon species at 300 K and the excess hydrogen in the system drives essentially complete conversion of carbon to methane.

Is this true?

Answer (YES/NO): YES